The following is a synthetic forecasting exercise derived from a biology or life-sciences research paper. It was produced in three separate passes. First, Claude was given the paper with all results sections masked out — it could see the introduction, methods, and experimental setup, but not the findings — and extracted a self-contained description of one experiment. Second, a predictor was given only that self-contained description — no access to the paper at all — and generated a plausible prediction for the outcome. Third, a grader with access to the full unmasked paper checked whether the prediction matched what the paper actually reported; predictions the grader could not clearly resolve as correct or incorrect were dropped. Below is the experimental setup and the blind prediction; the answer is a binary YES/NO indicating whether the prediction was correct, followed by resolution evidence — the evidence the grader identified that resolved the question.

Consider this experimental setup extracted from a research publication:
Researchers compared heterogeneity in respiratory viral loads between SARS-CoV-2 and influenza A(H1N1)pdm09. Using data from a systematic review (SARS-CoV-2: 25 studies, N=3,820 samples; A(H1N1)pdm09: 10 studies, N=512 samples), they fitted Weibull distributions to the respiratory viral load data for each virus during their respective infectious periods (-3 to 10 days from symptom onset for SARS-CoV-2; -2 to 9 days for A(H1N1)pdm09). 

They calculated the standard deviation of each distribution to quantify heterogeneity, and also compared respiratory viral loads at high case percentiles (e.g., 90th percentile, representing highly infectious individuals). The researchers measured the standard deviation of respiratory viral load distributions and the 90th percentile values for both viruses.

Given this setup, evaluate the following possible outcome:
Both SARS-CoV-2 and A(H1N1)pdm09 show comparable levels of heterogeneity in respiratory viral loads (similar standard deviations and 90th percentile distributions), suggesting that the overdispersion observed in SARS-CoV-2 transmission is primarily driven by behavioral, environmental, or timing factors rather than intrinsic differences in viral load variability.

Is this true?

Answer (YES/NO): NO